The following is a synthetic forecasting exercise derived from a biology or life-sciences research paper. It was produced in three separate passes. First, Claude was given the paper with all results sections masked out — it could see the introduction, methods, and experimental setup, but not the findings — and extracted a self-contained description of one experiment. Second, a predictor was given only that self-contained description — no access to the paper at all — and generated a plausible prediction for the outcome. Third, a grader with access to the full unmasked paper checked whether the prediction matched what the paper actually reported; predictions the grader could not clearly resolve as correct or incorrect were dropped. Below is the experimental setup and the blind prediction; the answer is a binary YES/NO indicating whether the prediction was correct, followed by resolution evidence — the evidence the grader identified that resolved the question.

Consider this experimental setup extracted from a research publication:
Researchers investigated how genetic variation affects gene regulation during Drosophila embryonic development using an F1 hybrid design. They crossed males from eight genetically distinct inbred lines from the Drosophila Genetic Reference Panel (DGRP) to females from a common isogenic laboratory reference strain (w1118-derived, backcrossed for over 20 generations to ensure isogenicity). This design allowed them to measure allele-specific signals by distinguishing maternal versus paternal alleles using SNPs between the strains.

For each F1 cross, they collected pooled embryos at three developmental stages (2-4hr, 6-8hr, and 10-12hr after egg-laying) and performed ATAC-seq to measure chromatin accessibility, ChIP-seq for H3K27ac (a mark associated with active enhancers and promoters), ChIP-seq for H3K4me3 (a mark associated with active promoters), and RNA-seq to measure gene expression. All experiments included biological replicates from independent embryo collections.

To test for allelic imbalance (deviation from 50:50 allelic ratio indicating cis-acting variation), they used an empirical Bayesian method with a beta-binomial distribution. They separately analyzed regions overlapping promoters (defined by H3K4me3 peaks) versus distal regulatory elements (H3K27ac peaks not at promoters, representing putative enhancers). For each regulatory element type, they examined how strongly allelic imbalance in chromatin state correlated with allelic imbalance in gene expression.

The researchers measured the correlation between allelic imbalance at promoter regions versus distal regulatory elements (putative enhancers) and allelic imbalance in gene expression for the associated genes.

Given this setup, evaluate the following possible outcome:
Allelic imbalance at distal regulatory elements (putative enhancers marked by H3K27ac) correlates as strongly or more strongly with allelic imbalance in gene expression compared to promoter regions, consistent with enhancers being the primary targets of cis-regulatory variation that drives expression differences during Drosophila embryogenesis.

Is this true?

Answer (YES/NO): NO